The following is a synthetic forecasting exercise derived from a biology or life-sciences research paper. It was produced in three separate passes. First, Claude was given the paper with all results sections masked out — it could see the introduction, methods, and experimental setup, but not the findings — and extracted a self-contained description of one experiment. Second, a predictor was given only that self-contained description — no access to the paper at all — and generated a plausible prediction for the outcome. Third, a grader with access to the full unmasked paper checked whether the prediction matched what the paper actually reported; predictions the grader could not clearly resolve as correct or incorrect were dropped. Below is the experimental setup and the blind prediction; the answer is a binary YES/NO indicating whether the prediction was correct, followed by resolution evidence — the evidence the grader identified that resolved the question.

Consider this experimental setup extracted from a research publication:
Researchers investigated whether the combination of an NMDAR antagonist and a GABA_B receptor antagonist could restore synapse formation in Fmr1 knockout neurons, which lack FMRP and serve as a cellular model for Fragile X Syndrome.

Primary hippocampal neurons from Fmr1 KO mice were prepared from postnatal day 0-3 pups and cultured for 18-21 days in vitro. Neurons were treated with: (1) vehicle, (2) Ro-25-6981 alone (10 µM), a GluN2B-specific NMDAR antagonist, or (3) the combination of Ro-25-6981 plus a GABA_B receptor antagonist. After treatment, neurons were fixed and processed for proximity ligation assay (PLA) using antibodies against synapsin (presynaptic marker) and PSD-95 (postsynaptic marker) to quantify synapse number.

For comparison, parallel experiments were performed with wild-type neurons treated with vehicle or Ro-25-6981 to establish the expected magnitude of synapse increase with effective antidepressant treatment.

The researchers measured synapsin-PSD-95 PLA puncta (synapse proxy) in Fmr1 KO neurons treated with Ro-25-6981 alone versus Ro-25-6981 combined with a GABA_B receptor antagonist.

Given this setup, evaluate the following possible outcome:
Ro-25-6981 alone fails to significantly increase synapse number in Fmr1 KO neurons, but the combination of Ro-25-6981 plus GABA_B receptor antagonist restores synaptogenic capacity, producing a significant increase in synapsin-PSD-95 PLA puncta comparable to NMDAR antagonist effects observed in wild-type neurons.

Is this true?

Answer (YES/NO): NO